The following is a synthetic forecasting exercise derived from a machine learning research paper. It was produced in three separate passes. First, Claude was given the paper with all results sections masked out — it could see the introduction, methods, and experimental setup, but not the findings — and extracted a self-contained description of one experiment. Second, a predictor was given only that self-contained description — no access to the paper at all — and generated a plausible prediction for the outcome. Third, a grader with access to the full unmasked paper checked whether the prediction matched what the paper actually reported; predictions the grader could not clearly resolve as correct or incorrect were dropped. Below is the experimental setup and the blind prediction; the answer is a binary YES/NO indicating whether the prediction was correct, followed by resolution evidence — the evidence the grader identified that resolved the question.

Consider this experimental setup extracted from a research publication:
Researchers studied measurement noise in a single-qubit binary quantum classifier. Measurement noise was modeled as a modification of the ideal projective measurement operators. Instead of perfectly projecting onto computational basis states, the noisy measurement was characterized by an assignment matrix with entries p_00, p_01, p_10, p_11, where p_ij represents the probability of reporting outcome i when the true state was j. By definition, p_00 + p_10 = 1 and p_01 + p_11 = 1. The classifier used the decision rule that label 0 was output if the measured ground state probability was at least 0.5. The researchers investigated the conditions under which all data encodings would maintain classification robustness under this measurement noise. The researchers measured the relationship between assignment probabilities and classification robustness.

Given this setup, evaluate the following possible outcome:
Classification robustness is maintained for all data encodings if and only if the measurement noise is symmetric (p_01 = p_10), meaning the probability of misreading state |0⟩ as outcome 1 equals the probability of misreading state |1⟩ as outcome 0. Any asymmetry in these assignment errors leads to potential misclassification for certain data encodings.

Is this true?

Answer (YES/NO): NO